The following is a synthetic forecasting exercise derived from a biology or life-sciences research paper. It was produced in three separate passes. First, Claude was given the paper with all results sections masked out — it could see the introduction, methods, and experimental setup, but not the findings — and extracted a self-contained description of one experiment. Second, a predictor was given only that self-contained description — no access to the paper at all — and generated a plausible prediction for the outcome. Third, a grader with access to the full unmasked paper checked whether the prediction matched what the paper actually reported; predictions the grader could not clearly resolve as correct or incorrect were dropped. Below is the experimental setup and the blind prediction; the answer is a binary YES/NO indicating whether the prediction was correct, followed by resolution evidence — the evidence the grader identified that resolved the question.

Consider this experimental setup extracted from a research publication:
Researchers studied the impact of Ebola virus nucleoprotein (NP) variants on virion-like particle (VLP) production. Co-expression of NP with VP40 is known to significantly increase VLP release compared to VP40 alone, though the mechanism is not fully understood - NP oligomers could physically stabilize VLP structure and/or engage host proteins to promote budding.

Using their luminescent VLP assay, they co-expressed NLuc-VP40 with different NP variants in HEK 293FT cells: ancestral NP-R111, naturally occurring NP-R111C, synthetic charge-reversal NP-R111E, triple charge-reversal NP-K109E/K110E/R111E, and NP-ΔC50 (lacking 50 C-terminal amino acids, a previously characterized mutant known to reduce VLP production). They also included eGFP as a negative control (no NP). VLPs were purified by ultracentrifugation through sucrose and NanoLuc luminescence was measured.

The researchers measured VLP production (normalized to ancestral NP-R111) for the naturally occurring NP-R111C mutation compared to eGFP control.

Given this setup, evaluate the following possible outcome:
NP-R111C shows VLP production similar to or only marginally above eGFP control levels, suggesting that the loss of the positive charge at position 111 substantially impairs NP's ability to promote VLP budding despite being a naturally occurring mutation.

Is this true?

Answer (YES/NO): NO